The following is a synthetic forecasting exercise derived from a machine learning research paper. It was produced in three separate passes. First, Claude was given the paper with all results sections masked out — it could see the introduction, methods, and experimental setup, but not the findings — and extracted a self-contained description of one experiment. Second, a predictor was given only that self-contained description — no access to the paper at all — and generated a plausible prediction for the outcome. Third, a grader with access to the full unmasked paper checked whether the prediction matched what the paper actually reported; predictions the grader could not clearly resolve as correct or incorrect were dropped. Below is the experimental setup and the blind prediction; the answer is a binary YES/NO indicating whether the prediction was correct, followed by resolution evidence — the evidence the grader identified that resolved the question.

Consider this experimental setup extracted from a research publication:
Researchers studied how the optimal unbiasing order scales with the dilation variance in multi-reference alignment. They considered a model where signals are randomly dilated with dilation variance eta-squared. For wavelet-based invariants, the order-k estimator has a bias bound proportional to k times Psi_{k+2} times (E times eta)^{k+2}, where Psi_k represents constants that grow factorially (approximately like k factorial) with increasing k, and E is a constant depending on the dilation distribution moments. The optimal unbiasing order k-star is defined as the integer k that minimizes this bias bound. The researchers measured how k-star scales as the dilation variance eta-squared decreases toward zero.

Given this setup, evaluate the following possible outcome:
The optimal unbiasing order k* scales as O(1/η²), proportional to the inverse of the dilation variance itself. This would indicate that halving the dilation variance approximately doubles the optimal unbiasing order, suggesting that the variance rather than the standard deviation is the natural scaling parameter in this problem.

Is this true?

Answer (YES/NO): NO